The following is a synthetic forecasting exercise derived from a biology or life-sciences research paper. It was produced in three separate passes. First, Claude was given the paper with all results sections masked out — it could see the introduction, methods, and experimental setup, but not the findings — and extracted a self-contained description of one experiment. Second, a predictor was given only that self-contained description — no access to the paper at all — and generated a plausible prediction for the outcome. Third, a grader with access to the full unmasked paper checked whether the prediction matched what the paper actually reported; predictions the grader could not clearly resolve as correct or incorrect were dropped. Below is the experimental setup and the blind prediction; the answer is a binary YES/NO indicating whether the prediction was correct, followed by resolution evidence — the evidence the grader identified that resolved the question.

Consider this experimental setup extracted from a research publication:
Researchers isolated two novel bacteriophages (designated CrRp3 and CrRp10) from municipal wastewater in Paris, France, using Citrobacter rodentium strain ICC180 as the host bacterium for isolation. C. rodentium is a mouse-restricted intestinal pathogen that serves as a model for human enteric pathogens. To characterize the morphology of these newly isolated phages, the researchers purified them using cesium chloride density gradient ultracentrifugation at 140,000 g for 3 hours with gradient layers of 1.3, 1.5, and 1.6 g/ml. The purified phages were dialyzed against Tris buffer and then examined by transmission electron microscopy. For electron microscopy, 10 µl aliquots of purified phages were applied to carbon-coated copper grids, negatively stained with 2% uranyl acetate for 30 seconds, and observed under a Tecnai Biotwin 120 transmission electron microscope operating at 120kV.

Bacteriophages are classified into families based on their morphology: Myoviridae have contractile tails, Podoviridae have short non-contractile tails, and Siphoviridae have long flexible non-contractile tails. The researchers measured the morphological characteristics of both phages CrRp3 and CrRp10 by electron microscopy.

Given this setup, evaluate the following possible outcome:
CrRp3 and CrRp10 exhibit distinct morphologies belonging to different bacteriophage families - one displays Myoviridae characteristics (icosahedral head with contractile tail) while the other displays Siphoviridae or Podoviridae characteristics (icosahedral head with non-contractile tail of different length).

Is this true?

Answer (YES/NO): YES